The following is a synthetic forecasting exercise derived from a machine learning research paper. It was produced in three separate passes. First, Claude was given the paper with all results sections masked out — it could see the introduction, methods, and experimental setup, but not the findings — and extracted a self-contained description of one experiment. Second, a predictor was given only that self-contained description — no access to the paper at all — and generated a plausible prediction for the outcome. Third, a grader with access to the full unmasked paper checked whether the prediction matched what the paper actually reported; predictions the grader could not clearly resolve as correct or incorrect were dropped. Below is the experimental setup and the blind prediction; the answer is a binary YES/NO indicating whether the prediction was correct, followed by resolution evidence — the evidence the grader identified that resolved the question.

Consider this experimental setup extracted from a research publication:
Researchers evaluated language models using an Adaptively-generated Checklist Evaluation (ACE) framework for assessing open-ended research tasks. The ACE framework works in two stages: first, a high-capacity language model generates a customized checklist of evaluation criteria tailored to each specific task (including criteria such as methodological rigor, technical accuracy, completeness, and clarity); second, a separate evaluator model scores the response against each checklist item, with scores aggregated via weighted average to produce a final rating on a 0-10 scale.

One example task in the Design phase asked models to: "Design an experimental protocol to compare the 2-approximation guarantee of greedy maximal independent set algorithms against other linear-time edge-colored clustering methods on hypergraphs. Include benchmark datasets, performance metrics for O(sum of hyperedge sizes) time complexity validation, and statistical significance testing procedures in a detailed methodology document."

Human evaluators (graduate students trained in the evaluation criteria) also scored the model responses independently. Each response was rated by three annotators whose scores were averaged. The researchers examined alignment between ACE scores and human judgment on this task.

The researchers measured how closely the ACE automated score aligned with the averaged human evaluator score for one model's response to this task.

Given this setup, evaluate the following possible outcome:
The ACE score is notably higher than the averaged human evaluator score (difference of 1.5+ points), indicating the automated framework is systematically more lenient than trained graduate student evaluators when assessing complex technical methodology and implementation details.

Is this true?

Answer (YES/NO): NO